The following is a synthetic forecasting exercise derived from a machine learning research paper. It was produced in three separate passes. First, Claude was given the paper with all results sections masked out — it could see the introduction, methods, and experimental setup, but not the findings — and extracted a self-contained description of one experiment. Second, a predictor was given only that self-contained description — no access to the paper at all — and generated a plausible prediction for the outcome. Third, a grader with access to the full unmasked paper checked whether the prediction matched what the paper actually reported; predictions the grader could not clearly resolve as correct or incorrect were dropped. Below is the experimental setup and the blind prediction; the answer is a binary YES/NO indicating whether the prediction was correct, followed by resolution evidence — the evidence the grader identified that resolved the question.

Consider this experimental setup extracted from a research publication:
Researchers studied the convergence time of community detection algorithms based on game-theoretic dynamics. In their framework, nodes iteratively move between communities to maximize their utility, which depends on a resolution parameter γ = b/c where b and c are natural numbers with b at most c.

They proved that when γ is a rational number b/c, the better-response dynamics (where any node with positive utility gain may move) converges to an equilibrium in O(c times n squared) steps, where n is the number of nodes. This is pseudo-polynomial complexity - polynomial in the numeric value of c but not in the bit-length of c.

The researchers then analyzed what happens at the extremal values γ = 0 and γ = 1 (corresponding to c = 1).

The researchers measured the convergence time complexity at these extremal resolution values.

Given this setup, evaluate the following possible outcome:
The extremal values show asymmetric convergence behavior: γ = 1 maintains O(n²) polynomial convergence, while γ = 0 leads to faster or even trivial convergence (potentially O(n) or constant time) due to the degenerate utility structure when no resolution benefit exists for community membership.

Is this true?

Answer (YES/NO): NO